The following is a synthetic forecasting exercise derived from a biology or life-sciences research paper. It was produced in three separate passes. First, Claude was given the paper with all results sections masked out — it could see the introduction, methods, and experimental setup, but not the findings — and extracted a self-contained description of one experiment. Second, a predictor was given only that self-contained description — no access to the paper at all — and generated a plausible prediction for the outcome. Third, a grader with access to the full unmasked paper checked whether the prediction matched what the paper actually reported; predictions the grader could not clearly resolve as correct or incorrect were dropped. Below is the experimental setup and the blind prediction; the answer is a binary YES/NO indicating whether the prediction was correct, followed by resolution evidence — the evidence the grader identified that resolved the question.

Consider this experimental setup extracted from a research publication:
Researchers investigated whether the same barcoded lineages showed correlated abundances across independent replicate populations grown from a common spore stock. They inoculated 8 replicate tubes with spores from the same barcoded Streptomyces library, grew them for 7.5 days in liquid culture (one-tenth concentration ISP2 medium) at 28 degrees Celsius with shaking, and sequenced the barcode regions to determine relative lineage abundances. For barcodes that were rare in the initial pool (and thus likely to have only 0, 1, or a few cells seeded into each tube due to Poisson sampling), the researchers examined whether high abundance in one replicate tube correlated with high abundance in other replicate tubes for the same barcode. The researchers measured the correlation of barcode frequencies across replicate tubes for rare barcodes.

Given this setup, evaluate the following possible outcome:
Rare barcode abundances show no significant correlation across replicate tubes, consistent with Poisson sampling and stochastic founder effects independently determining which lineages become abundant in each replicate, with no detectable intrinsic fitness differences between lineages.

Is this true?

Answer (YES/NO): YES